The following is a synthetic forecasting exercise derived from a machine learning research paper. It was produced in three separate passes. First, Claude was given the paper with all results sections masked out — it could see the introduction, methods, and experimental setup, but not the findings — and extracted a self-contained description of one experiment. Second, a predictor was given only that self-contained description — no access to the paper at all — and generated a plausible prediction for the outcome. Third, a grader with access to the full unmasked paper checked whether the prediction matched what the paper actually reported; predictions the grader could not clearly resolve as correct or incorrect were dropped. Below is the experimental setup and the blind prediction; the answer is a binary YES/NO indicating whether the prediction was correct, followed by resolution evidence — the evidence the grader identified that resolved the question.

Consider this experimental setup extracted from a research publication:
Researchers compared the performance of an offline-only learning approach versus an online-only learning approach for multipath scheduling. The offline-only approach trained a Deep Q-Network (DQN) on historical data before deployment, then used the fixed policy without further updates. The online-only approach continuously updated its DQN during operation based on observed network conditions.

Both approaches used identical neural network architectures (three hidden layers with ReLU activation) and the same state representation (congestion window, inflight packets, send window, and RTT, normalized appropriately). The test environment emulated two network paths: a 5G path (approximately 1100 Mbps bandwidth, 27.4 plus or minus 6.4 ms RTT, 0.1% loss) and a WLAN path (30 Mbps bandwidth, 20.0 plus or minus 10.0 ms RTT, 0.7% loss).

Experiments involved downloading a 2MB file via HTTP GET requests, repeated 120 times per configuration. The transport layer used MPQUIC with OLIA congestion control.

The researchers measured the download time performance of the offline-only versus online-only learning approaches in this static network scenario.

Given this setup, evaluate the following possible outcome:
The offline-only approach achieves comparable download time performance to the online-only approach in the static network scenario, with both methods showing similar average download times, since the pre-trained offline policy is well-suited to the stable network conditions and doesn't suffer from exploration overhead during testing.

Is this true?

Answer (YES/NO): NO